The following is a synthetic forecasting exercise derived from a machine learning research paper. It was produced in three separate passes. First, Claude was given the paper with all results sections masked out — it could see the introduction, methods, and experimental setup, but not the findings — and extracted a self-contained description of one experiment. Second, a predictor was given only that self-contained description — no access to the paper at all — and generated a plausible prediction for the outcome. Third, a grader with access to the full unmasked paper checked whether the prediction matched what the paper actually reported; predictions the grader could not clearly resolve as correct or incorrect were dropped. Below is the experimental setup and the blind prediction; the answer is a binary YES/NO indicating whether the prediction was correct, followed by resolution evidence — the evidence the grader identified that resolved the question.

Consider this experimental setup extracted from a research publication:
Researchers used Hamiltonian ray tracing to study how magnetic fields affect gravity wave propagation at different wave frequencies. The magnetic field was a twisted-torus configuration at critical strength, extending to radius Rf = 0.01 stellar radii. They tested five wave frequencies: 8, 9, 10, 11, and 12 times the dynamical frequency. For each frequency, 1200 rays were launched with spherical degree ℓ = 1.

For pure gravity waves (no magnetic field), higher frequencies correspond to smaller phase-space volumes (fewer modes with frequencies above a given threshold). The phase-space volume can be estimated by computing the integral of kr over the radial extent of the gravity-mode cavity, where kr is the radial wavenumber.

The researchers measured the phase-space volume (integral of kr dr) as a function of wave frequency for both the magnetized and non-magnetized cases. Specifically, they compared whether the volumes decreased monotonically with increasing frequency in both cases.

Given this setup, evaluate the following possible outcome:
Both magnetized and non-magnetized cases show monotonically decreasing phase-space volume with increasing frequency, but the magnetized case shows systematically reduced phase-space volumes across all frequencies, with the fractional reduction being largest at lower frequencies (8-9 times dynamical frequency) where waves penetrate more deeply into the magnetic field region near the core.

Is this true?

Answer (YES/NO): NO